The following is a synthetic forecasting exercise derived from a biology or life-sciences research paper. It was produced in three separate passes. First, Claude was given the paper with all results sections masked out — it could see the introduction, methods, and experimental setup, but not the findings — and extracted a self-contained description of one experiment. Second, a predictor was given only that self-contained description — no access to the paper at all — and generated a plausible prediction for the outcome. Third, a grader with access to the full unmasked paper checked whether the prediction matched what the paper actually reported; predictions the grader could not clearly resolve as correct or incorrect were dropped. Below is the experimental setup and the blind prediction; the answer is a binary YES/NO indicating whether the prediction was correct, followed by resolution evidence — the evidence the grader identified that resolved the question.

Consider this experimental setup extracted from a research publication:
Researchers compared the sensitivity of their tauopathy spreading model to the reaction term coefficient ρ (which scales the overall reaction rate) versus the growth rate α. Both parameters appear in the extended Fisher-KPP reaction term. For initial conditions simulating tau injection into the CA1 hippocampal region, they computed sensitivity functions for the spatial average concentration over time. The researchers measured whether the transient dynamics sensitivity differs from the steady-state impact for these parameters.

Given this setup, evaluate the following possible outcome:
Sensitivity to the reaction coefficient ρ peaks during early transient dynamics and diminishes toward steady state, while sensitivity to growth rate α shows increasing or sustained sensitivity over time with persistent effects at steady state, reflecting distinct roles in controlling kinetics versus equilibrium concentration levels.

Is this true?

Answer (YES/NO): NO